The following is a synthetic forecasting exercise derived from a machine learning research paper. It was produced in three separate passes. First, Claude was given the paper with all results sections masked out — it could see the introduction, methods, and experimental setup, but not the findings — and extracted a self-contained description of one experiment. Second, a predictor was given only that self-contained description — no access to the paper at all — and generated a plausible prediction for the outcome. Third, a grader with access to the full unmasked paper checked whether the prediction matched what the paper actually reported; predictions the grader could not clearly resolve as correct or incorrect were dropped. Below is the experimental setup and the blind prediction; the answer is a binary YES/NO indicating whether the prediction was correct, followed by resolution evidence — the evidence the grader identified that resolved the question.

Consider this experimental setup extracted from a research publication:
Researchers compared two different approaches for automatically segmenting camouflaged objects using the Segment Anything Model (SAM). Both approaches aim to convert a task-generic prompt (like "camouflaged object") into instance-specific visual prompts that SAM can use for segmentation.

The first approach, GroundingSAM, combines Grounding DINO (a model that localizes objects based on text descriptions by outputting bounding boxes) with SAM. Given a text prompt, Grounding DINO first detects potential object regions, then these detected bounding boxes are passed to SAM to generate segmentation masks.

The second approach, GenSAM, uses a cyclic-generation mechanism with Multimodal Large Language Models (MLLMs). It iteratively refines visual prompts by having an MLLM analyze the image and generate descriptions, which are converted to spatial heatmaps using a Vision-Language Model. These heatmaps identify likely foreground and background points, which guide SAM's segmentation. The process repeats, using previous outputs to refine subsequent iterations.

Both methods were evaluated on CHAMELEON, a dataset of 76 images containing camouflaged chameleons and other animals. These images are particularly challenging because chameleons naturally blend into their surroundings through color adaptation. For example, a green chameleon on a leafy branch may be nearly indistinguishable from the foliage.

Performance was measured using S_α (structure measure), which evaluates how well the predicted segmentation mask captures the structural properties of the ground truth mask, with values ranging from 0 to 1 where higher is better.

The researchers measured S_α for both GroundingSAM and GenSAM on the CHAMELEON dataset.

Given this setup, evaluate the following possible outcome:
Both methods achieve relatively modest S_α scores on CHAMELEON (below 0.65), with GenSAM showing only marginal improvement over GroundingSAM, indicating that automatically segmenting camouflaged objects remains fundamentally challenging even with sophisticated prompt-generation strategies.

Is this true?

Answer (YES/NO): NO